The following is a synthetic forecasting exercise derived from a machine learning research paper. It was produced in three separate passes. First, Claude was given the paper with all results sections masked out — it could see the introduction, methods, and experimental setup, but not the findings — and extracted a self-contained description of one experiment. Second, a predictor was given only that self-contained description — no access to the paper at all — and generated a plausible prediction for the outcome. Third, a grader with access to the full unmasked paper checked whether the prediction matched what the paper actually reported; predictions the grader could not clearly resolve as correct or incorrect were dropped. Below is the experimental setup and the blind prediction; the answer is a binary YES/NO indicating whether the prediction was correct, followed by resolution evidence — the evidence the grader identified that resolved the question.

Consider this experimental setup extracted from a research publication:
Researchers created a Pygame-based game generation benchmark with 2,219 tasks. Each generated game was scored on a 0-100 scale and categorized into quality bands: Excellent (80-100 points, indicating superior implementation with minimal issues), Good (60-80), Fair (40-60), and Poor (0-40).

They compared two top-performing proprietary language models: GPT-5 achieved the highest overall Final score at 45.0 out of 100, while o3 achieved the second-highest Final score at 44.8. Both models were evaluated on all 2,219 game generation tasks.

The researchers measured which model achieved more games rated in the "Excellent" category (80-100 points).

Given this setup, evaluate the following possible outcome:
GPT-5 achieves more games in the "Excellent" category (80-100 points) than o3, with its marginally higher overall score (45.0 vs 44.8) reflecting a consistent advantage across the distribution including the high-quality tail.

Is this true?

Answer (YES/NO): YES